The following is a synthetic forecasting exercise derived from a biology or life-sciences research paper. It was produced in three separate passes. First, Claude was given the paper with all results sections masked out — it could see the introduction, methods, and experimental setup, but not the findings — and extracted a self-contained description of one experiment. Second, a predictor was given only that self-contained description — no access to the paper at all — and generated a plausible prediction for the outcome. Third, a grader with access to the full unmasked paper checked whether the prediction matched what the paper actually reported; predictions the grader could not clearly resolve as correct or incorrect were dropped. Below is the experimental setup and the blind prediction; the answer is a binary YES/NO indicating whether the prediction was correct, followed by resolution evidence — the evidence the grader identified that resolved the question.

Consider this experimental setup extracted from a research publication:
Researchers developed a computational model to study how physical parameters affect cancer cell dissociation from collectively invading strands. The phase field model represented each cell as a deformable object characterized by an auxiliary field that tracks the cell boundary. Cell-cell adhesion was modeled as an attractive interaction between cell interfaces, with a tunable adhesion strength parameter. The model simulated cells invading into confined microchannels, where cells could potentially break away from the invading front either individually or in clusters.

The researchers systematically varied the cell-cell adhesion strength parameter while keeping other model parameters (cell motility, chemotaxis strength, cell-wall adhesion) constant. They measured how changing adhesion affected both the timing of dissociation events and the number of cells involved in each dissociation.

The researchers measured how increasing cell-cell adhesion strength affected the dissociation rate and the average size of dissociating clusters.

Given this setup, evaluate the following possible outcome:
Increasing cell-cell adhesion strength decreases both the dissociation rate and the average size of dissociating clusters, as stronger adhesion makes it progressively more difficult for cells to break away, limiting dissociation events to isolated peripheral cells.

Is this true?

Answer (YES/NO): NO